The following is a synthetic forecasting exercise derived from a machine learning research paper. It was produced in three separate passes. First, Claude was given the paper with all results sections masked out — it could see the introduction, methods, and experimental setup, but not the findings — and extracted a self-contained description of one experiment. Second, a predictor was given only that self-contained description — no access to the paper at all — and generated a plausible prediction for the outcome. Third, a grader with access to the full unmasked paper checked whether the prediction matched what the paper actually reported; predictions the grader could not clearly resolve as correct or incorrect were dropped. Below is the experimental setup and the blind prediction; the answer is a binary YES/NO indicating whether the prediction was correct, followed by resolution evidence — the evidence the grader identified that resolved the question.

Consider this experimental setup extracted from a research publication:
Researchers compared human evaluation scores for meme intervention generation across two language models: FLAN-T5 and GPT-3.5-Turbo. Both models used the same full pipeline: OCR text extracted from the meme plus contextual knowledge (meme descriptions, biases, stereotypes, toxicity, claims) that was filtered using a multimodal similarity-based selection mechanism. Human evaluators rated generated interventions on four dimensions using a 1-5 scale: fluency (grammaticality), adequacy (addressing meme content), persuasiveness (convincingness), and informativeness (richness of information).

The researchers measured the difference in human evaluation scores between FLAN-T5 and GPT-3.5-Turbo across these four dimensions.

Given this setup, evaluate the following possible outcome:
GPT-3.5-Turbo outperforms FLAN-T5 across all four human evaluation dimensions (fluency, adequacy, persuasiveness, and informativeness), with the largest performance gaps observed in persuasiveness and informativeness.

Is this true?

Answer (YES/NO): YES